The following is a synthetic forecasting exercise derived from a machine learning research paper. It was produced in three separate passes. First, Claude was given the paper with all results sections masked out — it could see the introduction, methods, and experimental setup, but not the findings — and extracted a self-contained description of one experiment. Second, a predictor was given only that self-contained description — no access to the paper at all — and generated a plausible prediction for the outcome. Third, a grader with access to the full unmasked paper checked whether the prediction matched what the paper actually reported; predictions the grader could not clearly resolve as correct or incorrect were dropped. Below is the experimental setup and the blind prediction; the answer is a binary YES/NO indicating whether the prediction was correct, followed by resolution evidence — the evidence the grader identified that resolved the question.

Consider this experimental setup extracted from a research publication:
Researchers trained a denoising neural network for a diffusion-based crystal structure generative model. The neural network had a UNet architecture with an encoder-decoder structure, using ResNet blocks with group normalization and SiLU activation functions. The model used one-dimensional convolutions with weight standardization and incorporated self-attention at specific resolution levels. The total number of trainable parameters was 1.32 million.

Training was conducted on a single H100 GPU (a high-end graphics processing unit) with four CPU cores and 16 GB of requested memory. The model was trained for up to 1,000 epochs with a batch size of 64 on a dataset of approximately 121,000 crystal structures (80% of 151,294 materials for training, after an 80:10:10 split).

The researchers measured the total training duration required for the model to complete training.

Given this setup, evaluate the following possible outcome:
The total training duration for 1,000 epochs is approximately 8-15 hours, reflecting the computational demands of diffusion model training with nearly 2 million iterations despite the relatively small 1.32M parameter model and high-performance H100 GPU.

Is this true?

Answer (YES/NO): NO